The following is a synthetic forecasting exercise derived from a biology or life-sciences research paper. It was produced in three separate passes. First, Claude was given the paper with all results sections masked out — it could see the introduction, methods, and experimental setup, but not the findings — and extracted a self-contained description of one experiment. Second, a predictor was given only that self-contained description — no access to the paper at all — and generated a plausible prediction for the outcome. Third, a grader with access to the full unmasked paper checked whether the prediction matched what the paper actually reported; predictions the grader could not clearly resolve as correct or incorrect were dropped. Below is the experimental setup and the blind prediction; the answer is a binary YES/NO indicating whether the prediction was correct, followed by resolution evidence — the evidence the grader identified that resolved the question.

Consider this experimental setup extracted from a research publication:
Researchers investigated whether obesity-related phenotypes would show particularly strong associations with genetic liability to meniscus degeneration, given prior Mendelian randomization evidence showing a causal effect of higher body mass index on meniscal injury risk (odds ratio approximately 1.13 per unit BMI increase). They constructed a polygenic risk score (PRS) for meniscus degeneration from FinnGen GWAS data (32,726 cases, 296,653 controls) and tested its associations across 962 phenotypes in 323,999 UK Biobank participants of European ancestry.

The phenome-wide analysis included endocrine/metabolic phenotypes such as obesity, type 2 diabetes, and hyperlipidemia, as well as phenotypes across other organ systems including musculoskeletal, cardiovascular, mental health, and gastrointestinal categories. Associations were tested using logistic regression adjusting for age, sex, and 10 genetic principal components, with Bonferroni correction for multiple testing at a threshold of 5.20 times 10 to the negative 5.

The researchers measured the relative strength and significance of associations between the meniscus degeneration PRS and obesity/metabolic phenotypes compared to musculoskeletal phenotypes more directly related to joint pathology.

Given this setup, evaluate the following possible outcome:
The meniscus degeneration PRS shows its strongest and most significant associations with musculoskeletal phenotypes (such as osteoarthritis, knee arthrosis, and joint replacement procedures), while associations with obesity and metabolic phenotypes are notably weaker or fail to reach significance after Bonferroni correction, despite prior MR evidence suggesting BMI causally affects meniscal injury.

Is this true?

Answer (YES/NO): NO